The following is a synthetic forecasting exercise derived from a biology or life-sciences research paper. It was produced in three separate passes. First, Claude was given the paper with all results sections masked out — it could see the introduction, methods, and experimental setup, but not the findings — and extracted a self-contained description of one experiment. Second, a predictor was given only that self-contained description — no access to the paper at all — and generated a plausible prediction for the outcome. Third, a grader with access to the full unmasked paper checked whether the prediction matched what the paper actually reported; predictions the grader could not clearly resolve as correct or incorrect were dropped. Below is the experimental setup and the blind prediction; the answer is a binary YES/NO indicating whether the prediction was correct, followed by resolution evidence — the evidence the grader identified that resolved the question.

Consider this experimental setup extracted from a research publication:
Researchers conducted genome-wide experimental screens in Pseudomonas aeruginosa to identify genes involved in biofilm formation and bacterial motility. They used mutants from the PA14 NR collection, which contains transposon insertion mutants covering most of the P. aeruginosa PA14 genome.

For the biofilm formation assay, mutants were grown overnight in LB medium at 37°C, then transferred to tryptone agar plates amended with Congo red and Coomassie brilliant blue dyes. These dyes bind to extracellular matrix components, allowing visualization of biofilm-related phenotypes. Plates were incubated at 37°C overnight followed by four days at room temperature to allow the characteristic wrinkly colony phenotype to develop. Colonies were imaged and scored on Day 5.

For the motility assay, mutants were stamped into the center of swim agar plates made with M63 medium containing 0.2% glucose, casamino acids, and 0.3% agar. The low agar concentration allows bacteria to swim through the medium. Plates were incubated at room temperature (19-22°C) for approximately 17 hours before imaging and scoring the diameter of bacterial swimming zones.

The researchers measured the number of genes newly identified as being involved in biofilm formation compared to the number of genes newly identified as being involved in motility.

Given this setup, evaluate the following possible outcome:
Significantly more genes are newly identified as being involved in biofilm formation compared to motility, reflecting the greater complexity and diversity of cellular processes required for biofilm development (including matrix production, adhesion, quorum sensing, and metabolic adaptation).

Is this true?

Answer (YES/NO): YES